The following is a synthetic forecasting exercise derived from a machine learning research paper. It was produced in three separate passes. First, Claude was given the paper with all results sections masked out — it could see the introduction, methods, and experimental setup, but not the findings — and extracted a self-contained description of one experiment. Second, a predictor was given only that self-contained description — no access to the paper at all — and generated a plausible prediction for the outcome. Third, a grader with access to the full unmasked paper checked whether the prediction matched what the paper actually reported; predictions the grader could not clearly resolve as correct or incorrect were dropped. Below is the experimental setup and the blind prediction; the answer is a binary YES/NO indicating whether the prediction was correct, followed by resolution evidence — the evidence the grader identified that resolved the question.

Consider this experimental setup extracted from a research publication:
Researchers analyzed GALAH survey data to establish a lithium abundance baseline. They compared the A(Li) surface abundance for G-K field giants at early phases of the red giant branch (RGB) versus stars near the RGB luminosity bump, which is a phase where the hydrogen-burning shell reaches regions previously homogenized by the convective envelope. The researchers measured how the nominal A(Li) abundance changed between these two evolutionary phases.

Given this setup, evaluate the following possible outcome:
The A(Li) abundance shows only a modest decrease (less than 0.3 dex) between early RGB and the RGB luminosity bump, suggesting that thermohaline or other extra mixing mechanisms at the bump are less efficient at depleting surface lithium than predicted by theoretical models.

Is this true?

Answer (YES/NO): NO